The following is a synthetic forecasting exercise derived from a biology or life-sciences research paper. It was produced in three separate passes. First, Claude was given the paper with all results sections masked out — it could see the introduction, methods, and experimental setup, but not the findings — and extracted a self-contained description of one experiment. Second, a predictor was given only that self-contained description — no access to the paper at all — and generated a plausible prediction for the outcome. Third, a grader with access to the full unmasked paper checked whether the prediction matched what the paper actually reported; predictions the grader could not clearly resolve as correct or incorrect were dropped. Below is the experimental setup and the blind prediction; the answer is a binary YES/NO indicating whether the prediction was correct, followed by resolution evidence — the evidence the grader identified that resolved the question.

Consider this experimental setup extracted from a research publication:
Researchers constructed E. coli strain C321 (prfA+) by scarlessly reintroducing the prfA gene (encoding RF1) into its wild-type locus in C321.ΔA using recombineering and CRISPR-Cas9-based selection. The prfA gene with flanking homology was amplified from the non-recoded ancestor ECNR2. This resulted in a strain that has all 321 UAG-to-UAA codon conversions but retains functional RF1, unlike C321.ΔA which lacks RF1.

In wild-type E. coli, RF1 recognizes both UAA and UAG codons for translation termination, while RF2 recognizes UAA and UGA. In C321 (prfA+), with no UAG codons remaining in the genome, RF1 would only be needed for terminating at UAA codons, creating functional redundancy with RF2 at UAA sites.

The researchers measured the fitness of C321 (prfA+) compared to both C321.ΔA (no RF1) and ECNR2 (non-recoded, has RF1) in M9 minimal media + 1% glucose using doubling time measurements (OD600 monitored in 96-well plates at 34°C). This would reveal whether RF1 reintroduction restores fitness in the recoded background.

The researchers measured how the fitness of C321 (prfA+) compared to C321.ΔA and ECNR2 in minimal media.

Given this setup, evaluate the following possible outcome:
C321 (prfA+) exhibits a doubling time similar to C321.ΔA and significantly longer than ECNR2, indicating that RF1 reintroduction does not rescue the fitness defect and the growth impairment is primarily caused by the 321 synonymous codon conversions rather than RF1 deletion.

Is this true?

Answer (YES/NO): NO